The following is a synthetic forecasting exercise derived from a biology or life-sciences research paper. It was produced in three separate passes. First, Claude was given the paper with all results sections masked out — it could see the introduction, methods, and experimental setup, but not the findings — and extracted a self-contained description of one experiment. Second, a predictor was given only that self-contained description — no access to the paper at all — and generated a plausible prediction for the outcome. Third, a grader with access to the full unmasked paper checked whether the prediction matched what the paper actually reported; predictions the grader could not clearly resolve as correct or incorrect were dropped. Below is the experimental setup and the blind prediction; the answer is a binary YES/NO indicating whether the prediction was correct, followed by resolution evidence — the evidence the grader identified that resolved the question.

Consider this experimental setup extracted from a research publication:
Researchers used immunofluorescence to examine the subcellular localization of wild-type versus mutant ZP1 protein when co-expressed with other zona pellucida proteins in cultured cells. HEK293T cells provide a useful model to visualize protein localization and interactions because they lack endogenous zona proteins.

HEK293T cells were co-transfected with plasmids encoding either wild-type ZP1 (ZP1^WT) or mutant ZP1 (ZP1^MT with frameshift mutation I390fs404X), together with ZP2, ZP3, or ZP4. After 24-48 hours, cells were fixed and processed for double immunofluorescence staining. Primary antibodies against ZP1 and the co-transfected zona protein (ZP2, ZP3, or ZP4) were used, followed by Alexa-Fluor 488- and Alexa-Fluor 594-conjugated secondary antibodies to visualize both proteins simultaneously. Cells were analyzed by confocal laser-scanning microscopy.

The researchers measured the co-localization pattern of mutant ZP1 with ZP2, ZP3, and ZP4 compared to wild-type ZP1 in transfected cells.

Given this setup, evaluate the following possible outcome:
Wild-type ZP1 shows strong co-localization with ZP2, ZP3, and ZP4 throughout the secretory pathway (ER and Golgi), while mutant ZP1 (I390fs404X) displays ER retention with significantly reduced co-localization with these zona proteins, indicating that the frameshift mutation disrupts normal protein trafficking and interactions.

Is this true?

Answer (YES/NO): NO